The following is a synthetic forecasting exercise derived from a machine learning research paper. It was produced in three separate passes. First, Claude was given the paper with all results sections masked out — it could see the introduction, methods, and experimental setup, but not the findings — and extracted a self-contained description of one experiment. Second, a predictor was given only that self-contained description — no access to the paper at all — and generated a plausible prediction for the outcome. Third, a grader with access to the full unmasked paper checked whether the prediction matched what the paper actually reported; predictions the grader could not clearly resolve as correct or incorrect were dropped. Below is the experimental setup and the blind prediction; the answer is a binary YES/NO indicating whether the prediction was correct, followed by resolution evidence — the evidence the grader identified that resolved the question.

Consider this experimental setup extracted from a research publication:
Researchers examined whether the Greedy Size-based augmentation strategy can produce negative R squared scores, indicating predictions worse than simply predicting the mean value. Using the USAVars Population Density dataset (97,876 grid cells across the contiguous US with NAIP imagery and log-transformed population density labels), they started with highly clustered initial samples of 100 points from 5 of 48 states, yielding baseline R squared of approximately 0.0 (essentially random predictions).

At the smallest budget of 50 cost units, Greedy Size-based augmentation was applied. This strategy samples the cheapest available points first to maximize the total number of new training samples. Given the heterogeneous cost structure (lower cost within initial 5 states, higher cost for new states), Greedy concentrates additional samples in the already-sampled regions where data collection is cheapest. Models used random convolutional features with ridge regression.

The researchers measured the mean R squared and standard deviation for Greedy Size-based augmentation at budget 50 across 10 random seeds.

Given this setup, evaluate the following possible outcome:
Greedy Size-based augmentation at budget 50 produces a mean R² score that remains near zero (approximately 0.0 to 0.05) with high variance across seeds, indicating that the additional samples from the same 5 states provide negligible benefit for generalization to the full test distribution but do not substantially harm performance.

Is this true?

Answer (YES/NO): NO